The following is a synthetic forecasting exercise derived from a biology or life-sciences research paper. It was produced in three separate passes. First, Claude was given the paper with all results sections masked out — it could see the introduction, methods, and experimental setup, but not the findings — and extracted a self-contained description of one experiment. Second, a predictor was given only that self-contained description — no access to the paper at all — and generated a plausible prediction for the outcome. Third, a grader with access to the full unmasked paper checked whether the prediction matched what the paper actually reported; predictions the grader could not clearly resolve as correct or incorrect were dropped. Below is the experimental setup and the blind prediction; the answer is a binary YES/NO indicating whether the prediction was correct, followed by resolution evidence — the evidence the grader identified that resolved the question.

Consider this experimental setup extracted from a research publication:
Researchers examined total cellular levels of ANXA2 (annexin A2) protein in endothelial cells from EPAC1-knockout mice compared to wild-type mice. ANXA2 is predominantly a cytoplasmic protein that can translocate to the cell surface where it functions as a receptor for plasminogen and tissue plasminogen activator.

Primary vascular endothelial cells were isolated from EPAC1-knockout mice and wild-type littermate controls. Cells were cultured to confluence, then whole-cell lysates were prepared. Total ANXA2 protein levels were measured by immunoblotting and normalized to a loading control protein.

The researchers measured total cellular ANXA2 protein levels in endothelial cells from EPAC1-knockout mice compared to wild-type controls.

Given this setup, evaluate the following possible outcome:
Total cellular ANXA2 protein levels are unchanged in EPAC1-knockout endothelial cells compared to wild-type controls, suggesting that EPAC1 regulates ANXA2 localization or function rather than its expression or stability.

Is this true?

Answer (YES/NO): YES